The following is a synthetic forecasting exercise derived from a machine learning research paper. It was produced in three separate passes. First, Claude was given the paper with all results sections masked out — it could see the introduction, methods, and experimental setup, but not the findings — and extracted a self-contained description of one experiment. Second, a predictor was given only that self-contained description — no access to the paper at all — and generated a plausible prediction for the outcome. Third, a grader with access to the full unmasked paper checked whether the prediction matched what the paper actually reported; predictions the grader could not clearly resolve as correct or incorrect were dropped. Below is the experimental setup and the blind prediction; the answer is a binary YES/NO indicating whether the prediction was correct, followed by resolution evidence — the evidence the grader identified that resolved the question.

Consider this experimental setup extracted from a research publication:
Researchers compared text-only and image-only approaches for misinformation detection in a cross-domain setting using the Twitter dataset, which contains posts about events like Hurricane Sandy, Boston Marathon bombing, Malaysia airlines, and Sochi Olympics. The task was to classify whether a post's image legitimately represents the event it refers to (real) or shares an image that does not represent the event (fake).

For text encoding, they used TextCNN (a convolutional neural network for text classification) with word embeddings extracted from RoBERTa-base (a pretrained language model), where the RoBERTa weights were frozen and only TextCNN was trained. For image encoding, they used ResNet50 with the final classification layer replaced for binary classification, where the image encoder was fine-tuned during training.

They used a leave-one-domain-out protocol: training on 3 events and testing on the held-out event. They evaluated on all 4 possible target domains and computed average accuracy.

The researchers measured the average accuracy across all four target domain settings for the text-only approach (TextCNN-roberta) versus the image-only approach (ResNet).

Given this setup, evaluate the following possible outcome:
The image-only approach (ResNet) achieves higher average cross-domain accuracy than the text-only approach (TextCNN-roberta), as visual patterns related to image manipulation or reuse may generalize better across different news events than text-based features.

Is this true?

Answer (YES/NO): YES